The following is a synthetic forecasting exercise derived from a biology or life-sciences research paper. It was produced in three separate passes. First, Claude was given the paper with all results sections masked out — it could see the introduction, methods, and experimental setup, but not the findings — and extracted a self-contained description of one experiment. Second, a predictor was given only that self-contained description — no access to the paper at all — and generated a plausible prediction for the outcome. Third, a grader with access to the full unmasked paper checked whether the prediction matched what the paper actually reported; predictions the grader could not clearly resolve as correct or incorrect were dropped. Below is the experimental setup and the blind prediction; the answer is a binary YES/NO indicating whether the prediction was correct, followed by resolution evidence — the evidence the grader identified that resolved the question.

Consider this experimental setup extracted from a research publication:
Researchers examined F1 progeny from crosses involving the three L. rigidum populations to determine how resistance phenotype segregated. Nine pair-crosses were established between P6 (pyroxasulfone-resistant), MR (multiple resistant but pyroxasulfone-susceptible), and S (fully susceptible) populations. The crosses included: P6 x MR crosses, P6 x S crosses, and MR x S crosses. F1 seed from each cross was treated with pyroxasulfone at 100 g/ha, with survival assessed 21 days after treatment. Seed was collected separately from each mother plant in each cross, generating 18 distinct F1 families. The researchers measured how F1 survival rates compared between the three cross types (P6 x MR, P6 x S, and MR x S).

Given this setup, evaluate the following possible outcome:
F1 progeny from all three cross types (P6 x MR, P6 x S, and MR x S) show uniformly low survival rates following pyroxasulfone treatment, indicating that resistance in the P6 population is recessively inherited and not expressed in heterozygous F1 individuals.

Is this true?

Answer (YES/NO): NO